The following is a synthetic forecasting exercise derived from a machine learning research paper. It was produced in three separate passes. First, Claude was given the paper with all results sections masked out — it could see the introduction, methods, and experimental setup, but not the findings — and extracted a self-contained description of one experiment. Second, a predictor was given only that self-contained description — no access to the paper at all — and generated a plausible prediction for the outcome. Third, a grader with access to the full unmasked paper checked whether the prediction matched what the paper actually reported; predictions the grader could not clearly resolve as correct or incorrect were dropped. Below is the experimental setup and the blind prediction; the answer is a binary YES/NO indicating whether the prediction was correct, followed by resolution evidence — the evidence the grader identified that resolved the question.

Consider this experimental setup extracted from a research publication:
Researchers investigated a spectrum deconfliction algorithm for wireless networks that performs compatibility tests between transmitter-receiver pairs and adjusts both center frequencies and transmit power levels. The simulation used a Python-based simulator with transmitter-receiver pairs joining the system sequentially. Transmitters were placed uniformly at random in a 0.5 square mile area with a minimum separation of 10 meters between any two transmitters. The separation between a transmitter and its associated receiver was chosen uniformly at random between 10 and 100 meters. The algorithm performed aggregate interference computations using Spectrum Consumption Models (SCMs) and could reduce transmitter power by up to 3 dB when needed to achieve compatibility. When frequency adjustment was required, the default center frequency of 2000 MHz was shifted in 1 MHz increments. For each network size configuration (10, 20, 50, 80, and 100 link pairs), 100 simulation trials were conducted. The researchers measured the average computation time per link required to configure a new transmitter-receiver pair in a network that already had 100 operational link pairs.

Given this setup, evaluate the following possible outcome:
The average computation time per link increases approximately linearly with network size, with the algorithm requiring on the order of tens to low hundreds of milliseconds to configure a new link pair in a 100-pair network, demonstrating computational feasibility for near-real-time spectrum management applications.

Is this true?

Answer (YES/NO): NO